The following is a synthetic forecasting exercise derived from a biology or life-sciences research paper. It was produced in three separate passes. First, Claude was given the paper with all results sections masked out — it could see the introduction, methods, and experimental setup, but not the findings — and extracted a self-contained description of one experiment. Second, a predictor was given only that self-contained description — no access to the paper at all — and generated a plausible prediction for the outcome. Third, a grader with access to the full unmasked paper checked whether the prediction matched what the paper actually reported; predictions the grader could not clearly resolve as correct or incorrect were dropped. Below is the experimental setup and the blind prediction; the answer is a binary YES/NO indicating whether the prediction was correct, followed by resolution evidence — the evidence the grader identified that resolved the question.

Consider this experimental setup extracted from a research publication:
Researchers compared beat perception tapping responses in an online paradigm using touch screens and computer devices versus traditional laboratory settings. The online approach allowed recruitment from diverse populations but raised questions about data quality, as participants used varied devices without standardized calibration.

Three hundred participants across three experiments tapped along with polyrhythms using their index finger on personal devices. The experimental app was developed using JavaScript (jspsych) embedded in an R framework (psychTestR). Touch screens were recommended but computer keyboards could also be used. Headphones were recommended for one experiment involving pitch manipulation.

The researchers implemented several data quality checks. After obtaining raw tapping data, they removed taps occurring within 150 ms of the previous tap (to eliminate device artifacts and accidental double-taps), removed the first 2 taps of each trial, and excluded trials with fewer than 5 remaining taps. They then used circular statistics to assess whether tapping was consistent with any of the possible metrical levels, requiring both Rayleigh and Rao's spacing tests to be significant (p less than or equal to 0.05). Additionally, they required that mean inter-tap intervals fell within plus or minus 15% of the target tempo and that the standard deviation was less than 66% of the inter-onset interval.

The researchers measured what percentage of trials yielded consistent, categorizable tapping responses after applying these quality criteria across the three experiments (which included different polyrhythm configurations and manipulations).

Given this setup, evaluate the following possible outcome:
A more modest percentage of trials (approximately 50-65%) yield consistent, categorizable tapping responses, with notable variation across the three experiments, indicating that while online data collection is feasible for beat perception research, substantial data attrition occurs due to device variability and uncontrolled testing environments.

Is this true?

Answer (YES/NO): NO